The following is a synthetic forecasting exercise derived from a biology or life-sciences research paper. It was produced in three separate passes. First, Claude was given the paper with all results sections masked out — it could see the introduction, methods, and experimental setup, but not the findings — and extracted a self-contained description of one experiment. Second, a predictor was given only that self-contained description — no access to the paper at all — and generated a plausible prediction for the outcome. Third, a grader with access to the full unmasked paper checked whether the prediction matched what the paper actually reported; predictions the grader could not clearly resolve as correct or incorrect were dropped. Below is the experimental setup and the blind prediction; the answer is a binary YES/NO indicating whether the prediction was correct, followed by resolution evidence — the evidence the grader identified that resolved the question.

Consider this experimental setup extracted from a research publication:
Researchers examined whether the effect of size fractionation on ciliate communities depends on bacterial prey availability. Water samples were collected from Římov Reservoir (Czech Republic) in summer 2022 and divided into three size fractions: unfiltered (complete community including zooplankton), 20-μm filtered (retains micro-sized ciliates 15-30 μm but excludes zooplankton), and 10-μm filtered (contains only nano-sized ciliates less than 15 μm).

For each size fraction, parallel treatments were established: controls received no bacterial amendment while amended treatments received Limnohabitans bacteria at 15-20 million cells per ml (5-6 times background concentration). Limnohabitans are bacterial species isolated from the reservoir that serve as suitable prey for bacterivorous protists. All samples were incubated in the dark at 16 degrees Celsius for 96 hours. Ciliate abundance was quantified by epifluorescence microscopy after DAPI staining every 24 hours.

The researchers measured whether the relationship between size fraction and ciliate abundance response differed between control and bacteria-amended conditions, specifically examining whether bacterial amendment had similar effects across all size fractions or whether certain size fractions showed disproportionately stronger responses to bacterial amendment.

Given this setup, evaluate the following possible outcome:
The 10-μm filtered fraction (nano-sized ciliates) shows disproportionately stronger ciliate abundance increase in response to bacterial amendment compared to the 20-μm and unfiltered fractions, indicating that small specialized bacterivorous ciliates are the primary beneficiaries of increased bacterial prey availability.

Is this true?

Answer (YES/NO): NO